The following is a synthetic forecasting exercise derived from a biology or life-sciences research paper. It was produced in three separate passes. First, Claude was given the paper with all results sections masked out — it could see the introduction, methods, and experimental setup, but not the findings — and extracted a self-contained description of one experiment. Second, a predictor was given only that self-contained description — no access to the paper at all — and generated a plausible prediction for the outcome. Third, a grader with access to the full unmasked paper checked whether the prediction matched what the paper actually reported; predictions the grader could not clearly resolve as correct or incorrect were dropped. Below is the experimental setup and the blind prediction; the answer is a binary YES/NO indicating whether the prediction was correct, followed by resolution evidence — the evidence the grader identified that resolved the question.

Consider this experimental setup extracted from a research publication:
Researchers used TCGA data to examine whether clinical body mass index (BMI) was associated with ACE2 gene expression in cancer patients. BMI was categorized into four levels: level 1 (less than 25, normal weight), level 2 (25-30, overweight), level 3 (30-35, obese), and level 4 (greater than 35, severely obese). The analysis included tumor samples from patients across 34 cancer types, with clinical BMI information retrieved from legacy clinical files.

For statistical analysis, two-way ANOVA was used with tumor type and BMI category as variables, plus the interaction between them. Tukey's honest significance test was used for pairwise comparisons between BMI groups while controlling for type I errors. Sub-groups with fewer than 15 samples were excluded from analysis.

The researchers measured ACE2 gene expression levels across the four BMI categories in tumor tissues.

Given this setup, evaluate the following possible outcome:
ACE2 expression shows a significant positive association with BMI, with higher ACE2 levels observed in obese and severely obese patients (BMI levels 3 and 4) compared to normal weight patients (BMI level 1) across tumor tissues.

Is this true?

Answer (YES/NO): NO